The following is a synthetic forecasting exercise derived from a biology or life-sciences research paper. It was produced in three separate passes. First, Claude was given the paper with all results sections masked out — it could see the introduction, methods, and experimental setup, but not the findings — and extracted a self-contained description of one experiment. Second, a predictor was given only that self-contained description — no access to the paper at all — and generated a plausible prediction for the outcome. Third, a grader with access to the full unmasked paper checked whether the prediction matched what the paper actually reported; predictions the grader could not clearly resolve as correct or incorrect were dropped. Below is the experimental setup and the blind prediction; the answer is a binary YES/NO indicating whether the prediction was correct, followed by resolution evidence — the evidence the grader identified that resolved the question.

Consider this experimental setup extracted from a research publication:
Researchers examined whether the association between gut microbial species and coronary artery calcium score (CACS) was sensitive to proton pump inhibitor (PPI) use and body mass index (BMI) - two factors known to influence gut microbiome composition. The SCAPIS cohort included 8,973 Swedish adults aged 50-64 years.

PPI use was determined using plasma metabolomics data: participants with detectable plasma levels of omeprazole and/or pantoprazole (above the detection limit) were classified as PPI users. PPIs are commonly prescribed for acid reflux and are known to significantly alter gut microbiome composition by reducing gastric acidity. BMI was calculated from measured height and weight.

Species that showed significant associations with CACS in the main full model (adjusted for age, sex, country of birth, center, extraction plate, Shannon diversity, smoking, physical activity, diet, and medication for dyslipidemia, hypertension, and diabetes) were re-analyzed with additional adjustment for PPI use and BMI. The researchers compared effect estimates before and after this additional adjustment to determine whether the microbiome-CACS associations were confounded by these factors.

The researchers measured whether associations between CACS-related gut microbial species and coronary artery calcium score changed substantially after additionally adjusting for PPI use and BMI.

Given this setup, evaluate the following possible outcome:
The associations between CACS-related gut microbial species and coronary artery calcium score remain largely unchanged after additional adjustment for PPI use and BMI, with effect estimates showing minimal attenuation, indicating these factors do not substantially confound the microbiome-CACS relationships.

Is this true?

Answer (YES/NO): YES